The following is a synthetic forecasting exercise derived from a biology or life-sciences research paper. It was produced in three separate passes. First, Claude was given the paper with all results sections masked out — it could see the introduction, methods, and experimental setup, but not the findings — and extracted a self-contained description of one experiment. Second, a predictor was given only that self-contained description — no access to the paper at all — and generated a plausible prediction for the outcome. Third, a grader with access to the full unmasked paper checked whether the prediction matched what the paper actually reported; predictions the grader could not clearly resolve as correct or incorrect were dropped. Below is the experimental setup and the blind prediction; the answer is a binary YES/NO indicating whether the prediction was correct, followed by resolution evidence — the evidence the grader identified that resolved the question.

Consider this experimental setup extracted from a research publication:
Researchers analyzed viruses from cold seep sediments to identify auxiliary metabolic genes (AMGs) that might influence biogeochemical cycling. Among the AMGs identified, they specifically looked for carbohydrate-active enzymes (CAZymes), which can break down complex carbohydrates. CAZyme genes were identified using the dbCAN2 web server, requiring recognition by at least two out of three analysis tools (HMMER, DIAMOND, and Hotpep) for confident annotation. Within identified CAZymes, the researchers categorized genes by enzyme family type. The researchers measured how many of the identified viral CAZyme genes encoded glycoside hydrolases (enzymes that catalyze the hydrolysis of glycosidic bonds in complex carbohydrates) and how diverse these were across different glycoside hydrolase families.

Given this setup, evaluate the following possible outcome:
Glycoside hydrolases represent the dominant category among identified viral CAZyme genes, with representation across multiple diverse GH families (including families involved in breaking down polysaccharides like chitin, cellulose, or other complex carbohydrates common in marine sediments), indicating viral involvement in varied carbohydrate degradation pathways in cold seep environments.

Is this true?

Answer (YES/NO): NO